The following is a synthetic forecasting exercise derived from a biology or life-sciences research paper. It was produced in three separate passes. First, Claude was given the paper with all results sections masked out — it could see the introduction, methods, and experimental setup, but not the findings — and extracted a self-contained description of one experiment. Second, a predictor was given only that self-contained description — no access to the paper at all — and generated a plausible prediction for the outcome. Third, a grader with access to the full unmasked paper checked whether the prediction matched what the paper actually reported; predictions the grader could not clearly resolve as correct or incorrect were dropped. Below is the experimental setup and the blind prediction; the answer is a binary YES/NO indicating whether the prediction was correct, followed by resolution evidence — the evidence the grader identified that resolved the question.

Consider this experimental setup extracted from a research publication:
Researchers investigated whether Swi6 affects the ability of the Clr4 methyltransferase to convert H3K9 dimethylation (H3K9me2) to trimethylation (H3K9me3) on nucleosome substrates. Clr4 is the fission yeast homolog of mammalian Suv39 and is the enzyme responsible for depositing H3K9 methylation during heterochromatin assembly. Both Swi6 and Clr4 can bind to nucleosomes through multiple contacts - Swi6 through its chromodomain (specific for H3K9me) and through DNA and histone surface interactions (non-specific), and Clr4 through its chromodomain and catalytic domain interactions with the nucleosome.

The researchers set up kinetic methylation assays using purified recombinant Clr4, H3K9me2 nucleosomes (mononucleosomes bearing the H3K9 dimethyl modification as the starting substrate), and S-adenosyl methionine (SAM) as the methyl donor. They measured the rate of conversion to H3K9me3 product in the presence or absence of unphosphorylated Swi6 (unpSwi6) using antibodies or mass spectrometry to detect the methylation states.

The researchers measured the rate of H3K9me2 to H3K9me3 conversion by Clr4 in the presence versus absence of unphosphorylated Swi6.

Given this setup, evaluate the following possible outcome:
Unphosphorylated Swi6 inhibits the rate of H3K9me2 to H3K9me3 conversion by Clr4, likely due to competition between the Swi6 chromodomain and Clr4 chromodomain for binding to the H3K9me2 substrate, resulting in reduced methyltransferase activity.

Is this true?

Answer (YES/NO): YES